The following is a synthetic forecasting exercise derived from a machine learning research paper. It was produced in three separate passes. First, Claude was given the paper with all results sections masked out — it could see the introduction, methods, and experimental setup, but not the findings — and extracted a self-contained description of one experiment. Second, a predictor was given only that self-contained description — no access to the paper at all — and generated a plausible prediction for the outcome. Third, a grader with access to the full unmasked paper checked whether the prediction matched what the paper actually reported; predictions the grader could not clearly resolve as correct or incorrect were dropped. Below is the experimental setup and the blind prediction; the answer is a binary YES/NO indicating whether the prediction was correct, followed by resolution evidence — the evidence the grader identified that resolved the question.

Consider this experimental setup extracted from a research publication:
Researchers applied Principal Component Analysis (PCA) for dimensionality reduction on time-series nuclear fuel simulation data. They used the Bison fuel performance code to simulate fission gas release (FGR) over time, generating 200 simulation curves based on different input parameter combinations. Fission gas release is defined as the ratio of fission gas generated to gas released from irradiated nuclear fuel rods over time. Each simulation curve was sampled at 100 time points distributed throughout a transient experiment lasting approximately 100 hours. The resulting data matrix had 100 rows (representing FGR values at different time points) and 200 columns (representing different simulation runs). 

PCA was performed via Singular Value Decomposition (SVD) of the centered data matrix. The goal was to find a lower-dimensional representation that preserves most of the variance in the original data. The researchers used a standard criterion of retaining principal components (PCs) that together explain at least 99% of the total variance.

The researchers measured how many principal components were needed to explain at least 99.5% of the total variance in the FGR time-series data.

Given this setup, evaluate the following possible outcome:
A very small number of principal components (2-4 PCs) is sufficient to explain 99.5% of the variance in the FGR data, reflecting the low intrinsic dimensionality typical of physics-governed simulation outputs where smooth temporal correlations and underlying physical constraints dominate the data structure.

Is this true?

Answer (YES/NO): YES